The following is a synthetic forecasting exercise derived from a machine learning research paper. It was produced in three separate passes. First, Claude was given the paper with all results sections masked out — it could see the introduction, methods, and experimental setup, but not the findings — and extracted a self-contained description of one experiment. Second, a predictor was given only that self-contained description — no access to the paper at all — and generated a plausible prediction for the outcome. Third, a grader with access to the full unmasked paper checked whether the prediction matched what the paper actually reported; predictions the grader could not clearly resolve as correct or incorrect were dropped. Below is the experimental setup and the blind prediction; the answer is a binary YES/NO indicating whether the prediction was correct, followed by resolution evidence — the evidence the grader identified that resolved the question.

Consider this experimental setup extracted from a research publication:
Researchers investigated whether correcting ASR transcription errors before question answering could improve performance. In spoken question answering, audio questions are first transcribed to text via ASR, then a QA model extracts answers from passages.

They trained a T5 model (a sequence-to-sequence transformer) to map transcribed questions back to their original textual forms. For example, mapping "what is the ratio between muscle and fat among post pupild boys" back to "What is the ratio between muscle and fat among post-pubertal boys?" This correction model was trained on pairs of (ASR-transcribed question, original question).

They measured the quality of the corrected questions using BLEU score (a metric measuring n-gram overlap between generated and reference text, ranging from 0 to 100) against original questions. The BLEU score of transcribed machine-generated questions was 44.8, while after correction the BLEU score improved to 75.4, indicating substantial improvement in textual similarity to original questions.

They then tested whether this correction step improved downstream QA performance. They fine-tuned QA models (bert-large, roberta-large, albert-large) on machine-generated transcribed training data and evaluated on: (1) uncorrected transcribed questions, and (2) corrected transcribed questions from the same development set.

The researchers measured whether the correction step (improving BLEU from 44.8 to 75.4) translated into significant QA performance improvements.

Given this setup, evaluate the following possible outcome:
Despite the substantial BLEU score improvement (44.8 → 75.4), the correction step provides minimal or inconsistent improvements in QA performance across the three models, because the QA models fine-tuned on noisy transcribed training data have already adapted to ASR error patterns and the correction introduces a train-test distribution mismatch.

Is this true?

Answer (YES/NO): YES